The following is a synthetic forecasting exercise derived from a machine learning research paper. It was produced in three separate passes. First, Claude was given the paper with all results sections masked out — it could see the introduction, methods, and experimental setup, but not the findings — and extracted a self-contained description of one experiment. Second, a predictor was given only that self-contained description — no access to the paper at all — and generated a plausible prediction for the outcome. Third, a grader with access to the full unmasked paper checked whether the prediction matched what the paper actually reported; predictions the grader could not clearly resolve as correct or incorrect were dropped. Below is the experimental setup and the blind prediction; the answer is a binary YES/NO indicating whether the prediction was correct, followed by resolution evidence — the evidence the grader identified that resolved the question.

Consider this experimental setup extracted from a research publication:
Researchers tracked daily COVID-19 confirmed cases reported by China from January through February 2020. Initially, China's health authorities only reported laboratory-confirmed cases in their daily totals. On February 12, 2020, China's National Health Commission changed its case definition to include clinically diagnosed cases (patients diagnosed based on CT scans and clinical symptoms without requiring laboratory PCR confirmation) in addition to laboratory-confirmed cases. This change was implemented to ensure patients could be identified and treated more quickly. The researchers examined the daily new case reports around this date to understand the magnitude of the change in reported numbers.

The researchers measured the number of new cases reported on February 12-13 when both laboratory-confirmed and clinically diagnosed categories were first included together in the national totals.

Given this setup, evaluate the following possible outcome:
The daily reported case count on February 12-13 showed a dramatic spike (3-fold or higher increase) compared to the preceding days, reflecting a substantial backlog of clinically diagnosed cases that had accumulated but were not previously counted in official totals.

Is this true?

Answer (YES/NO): YES